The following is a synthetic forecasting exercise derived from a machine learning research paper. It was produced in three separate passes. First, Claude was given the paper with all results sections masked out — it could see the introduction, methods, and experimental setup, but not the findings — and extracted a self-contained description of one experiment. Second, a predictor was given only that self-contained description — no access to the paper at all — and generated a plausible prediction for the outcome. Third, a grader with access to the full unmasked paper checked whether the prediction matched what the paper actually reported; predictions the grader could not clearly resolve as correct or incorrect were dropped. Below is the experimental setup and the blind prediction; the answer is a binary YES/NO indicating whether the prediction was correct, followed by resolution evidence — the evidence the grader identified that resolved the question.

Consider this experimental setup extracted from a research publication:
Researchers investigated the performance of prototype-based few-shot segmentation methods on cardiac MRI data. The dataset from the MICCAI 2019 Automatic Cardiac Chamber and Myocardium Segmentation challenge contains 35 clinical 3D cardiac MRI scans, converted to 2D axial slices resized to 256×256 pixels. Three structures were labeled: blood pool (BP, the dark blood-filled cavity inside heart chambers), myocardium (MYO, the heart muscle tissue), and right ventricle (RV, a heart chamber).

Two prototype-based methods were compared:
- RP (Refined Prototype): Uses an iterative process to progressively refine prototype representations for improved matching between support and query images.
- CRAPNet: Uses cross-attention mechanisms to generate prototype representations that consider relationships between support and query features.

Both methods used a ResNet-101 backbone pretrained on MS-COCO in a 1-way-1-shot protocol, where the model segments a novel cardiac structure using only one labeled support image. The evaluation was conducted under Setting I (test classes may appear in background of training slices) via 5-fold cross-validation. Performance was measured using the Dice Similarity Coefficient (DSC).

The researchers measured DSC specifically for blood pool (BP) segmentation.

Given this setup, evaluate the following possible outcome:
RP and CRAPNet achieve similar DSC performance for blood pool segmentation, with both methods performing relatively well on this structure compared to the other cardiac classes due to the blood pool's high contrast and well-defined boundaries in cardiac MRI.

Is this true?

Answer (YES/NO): NO